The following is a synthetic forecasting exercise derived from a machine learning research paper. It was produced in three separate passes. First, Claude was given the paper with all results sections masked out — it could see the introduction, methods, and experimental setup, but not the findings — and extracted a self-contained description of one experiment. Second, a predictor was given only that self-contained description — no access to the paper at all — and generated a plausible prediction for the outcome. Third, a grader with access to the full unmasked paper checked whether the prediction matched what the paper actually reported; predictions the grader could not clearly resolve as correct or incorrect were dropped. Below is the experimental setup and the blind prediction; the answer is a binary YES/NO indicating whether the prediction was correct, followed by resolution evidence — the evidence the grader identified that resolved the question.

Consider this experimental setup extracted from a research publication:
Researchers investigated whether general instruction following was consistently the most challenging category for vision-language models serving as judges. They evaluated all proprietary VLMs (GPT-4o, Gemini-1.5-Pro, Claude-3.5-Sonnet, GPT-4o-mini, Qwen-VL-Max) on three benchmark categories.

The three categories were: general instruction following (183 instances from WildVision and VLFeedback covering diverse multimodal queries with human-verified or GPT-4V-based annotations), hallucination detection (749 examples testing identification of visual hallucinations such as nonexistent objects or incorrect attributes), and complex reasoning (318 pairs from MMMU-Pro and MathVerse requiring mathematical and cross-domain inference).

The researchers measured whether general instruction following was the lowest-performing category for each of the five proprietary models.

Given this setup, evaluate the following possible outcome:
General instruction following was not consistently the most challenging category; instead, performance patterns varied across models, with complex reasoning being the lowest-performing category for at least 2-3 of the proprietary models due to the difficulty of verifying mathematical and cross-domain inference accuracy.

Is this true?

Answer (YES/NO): NO